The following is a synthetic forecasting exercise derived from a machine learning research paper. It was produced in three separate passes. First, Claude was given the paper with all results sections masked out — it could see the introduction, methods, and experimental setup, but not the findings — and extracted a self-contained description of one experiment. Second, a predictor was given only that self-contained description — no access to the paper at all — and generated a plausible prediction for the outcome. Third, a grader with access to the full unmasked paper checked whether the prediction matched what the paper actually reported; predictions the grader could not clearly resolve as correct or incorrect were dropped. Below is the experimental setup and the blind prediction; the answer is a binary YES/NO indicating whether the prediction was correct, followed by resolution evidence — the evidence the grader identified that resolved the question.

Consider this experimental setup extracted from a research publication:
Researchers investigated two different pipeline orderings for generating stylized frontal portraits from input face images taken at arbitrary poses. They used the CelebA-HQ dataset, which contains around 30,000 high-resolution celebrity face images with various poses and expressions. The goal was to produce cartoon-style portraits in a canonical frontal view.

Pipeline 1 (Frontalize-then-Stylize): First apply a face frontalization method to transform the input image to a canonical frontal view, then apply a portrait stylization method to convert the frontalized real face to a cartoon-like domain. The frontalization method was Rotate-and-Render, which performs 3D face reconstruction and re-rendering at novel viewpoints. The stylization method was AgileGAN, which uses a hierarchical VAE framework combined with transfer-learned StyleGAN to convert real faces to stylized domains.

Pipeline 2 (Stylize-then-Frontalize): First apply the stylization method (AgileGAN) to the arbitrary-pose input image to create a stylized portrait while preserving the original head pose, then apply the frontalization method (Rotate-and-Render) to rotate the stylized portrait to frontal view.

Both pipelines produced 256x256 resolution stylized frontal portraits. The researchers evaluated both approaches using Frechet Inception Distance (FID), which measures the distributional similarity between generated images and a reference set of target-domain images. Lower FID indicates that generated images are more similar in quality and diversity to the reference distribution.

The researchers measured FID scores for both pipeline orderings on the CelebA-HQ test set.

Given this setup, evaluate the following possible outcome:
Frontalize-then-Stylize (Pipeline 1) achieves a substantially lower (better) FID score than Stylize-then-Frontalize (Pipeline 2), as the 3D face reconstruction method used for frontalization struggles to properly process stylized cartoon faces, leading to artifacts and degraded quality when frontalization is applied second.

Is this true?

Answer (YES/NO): NO